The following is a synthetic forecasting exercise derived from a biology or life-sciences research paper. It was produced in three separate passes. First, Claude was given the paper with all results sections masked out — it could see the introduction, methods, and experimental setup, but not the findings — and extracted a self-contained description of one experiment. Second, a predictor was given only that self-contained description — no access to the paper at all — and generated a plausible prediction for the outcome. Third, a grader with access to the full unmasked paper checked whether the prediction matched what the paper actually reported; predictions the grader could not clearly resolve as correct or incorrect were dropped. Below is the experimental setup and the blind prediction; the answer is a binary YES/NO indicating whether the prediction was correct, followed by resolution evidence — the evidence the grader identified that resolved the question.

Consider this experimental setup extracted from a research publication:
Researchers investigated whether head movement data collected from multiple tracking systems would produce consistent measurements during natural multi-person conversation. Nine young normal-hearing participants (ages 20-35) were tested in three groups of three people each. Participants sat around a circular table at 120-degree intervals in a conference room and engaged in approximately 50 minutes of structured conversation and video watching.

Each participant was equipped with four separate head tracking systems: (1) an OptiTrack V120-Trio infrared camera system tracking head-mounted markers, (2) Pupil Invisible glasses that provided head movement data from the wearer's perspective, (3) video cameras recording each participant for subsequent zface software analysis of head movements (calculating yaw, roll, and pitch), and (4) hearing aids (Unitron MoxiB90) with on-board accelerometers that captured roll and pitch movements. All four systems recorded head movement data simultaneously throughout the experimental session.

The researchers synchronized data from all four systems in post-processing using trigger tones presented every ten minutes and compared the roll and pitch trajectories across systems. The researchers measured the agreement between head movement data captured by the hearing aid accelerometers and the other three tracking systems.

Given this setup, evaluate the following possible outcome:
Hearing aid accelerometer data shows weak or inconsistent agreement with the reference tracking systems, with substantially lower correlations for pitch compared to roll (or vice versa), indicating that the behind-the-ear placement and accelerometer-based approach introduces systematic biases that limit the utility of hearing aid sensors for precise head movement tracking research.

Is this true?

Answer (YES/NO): NO